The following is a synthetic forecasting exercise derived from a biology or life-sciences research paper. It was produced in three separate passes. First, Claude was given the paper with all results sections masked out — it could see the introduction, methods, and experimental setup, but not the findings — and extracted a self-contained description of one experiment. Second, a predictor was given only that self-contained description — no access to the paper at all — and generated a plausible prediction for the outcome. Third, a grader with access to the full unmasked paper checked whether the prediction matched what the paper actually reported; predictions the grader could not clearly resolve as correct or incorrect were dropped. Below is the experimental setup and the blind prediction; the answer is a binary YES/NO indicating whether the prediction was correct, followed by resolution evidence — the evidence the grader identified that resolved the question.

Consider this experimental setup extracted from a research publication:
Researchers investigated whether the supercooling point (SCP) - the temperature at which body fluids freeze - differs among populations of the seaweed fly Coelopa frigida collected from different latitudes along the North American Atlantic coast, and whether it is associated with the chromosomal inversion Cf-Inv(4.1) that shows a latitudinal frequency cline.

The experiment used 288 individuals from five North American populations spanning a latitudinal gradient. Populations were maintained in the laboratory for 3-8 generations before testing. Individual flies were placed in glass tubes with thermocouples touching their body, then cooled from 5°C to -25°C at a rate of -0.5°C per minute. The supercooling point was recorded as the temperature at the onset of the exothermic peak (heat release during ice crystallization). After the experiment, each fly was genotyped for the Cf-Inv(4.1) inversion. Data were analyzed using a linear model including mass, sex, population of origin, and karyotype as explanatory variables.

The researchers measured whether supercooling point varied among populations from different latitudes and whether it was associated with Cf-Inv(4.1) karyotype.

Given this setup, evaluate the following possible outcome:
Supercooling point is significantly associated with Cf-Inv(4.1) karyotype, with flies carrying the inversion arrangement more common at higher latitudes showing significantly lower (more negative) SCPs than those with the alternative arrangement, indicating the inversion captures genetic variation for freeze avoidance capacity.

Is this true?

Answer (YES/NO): NO